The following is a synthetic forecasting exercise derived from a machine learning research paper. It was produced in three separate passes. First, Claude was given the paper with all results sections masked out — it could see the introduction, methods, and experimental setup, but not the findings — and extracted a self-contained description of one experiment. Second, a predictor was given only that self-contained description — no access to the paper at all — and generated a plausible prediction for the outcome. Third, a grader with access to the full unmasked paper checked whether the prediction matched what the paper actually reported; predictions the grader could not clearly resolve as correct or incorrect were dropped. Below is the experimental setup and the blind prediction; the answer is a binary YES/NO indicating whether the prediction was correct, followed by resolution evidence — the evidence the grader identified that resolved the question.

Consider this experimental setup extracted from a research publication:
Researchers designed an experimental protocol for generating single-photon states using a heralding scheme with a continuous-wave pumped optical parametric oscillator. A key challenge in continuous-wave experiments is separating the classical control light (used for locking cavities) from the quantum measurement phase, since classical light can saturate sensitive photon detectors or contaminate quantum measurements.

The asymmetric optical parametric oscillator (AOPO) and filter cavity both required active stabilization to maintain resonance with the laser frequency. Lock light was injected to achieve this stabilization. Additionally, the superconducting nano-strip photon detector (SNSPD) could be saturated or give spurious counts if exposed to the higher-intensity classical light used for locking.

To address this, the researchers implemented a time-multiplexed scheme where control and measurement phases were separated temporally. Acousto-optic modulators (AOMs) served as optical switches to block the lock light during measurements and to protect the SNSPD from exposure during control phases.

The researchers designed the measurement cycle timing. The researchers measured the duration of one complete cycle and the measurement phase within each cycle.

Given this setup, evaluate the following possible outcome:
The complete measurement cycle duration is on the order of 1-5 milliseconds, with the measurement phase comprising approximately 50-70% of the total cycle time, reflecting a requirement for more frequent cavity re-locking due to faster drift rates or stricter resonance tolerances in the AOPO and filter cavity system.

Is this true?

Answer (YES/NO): NO